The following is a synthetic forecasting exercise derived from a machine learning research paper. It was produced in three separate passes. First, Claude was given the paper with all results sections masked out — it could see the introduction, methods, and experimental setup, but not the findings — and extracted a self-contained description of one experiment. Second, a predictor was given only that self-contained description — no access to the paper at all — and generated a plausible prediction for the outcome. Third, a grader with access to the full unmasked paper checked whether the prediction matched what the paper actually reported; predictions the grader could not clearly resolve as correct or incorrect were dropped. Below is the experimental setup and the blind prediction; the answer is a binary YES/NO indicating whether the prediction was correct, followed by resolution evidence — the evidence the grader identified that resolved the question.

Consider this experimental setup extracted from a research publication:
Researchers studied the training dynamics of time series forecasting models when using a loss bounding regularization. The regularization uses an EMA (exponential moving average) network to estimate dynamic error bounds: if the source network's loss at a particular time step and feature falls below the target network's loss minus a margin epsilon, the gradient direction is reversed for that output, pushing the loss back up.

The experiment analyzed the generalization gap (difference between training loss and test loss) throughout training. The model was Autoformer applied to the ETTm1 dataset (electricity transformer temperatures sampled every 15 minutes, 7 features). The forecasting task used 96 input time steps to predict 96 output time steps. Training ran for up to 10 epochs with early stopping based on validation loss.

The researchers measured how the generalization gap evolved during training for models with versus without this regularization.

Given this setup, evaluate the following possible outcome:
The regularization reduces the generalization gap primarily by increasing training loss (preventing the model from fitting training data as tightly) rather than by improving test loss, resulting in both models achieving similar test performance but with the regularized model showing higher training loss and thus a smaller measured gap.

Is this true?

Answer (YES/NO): NO